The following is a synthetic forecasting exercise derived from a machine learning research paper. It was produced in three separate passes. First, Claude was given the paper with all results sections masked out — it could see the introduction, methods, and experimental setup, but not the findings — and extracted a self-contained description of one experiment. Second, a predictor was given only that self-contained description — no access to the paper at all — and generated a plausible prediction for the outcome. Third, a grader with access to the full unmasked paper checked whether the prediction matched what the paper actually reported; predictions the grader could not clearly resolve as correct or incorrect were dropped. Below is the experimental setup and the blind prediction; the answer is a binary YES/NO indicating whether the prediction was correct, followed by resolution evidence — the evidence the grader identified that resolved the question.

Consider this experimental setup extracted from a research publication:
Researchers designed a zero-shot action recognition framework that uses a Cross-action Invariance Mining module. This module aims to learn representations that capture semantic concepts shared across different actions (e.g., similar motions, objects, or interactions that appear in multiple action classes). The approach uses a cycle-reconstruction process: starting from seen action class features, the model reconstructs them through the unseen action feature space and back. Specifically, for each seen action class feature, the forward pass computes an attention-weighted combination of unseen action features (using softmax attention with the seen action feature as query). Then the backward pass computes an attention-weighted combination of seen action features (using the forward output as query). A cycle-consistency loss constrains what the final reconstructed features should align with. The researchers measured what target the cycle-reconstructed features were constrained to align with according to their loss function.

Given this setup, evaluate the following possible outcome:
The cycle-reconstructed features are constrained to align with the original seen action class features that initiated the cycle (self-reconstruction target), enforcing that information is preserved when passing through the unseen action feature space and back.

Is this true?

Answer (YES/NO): NO